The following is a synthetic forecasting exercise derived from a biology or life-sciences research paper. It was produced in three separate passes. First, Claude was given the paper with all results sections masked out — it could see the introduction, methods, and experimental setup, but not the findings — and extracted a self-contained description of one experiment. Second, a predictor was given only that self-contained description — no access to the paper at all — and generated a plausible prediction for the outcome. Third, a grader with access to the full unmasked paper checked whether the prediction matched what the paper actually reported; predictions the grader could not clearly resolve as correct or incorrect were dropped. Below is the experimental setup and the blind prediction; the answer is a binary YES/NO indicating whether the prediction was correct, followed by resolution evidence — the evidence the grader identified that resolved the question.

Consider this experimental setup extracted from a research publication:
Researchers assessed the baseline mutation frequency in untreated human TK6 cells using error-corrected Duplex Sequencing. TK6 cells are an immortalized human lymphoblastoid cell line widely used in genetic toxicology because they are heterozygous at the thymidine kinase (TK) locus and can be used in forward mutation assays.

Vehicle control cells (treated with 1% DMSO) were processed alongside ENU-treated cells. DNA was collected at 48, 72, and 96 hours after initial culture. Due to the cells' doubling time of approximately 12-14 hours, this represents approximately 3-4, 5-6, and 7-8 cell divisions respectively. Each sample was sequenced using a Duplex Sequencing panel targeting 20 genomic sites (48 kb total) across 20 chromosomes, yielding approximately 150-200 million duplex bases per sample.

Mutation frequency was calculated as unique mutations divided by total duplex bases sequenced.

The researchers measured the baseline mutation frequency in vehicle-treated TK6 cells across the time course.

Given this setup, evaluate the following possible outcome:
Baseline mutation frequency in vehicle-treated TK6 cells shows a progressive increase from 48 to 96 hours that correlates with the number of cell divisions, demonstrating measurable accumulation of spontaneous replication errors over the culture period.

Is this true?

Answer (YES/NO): NO